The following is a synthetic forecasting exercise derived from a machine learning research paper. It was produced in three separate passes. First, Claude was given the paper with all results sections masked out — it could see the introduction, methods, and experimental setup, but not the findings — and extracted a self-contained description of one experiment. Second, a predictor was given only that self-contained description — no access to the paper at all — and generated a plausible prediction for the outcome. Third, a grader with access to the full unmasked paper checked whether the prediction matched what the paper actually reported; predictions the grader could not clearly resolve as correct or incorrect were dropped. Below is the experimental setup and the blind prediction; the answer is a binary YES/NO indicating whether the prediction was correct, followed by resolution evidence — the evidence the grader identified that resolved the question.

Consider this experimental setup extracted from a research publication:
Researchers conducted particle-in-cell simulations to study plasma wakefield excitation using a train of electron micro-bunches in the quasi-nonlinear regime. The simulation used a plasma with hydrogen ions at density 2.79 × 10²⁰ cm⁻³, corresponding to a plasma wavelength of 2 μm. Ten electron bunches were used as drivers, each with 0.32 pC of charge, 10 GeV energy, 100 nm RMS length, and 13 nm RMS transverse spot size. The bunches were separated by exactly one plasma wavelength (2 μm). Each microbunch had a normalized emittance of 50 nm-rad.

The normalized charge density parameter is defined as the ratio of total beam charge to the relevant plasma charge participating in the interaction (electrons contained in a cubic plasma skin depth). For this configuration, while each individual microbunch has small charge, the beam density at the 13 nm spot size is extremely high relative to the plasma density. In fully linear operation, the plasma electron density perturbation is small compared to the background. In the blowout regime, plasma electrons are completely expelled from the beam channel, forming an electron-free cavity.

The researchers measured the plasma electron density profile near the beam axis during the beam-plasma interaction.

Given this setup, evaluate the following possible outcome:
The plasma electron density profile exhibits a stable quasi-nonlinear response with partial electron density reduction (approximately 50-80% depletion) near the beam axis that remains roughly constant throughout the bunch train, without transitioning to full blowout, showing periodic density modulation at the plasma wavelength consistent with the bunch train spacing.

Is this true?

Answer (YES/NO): NO